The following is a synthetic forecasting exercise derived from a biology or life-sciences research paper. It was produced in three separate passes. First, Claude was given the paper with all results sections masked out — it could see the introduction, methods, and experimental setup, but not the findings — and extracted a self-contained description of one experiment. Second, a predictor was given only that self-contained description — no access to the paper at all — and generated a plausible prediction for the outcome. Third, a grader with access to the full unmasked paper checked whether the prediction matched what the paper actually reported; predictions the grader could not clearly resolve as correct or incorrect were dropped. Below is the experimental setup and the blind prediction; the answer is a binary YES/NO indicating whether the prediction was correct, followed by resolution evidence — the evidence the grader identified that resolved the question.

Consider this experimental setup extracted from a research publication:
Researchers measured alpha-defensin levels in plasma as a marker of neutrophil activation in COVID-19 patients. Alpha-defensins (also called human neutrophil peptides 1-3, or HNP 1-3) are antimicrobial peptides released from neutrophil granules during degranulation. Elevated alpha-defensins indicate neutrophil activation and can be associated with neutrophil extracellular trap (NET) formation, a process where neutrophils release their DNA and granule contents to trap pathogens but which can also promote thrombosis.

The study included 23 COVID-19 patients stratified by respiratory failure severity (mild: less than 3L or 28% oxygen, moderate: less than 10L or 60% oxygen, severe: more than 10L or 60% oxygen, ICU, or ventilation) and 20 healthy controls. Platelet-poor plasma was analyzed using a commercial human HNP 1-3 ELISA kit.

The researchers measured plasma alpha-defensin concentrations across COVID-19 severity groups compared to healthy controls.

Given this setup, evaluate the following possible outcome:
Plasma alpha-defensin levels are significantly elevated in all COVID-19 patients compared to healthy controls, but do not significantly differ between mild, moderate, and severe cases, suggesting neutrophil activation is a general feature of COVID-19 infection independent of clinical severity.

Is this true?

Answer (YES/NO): YES